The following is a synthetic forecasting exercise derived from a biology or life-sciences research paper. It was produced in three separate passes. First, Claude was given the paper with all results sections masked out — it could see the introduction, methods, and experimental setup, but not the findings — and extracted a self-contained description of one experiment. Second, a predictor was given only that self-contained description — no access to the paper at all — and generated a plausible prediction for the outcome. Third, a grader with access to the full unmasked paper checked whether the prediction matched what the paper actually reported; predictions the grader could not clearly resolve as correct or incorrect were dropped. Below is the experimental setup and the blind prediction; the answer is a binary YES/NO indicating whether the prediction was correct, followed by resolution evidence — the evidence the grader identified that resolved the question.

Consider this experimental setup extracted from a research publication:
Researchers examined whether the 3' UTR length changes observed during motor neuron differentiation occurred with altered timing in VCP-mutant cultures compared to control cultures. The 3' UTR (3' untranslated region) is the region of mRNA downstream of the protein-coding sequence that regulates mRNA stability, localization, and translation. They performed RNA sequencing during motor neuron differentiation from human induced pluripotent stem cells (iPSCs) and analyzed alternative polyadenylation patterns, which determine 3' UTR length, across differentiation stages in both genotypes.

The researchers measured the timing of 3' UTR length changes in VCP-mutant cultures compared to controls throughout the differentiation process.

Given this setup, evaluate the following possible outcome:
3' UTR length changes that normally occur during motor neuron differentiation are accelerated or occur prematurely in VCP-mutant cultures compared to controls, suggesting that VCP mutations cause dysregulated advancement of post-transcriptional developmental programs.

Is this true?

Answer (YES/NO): YES